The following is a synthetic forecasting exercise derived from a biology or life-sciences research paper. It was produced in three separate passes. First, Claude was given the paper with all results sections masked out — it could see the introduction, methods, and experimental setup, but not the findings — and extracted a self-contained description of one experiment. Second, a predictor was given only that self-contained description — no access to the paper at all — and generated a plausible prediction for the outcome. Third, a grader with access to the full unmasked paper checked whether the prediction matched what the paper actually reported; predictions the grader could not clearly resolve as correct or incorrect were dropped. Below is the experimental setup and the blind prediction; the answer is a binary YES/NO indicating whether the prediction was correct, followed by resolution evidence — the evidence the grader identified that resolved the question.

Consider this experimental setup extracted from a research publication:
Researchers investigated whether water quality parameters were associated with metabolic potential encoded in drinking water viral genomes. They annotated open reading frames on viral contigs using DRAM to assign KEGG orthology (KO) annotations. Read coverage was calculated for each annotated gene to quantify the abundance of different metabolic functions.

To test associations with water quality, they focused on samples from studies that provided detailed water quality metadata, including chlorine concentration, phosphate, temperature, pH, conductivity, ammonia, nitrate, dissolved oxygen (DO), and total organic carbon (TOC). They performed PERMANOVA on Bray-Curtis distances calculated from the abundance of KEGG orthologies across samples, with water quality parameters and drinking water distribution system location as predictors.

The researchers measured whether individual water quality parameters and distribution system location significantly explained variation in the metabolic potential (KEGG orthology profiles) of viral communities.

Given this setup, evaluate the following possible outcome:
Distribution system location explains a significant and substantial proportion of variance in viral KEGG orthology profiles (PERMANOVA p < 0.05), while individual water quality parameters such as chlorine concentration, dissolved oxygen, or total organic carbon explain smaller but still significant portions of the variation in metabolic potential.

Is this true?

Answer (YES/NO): NO